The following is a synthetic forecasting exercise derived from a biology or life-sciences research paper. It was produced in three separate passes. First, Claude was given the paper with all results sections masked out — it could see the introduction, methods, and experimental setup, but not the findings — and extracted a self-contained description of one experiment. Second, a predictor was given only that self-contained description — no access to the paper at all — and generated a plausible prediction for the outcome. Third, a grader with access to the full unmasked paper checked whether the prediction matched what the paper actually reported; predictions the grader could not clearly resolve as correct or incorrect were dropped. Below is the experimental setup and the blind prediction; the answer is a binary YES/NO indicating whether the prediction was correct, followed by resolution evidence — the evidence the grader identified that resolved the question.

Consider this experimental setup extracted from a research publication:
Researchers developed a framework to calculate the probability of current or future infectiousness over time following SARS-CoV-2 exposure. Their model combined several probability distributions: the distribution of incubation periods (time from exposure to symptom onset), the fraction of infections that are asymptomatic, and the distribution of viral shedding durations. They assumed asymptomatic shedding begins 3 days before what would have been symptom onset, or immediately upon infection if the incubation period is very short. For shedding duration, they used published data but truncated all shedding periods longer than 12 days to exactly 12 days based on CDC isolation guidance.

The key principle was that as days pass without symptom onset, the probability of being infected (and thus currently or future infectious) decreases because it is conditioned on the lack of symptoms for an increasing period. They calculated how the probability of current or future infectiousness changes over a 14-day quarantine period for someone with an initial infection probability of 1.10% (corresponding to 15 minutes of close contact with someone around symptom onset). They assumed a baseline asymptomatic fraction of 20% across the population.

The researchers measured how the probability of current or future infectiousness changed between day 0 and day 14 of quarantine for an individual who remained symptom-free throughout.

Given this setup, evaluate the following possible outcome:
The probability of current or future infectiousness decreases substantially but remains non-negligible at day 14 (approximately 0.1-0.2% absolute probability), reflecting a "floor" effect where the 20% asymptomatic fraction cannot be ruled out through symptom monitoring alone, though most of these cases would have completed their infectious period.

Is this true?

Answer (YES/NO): YES